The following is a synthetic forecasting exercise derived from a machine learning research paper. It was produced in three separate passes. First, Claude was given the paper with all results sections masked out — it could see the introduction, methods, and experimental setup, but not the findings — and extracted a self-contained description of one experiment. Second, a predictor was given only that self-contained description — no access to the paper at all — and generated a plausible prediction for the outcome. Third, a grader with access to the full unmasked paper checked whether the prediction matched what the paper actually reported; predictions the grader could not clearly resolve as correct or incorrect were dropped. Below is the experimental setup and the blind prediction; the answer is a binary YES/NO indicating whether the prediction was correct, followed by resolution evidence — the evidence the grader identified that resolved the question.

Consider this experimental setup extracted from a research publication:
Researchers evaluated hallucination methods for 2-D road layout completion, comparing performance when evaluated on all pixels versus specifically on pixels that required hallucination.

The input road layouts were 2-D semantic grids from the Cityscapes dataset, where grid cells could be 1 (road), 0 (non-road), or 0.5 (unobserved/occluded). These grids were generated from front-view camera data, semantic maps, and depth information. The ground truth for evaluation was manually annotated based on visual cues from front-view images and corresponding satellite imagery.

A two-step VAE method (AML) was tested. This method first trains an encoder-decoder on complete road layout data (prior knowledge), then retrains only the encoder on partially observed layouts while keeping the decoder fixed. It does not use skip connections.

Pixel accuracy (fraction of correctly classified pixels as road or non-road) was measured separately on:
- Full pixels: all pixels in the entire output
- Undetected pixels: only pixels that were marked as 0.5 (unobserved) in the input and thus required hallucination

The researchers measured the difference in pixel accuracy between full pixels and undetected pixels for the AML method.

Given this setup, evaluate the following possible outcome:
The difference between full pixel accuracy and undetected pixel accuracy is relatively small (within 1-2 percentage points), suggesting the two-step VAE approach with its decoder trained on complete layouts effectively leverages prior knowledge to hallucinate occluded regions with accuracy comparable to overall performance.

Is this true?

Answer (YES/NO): NO